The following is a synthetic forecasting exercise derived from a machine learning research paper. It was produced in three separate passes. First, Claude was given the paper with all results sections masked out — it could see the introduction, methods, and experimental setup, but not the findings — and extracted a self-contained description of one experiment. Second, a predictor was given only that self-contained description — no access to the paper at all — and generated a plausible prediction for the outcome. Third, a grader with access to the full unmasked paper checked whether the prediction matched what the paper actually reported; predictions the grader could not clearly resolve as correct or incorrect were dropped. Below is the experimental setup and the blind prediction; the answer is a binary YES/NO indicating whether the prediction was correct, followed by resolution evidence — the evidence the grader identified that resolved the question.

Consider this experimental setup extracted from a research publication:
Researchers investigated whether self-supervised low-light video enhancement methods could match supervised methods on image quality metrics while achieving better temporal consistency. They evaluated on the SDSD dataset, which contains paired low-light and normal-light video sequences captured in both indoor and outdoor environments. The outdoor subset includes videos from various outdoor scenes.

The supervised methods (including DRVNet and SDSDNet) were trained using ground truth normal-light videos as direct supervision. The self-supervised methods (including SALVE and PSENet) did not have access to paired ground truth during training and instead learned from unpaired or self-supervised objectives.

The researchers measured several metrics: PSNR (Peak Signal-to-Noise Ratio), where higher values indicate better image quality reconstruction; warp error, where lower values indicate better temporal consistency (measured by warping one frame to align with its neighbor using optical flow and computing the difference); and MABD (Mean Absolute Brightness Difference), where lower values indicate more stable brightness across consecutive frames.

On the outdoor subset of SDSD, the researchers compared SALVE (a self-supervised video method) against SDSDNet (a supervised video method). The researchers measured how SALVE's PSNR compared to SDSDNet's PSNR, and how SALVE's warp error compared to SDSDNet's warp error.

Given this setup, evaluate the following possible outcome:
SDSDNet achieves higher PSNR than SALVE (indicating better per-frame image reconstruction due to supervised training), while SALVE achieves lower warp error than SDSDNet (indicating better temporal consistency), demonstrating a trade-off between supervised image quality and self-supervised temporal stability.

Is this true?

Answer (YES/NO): NO